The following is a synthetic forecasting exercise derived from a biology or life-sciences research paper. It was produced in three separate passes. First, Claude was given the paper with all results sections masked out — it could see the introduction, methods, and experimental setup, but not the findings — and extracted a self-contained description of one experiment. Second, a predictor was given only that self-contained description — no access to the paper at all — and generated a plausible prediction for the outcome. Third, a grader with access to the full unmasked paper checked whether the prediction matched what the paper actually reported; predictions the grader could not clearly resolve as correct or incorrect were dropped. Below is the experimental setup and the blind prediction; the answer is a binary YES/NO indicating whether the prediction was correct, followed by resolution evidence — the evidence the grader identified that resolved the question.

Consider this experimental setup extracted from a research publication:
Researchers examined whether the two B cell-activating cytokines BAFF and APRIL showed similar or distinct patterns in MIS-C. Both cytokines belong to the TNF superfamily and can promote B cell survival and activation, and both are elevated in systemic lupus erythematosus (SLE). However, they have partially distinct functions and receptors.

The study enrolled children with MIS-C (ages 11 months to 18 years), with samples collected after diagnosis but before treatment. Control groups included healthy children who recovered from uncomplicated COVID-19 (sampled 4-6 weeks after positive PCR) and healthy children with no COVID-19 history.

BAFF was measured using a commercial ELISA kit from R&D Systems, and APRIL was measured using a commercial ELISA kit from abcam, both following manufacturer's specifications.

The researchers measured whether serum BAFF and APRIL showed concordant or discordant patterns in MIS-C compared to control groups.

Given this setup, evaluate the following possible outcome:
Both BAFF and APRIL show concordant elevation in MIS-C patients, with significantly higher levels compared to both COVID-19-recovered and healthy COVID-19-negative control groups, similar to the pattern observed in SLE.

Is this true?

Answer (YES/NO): NO